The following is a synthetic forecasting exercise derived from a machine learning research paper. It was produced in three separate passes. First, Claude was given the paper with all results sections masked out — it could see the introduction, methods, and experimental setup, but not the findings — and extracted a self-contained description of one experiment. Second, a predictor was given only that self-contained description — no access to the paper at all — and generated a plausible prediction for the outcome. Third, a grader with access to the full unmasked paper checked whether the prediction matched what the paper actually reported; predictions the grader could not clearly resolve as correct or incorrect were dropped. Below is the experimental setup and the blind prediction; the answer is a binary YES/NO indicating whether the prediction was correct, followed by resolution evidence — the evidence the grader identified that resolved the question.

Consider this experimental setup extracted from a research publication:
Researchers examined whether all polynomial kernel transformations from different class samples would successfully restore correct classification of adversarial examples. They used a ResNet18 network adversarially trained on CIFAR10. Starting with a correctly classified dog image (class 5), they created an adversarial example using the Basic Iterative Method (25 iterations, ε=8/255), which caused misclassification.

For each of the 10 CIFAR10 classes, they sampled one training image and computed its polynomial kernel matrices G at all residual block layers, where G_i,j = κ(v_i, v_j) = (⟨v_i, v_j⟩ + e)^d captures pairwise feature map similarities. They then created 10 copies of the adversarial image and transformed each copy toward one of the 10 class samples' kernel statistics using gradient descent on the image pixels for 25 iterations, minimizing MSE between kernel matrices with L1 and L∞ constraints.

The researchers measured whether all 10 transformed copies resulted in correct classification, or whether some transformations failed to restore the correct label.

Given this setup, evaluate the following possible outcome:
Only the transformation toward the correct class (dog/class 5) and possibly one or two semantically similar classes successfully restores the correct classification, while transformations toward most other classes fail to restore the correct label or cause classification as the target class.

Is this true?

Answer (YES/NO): NO